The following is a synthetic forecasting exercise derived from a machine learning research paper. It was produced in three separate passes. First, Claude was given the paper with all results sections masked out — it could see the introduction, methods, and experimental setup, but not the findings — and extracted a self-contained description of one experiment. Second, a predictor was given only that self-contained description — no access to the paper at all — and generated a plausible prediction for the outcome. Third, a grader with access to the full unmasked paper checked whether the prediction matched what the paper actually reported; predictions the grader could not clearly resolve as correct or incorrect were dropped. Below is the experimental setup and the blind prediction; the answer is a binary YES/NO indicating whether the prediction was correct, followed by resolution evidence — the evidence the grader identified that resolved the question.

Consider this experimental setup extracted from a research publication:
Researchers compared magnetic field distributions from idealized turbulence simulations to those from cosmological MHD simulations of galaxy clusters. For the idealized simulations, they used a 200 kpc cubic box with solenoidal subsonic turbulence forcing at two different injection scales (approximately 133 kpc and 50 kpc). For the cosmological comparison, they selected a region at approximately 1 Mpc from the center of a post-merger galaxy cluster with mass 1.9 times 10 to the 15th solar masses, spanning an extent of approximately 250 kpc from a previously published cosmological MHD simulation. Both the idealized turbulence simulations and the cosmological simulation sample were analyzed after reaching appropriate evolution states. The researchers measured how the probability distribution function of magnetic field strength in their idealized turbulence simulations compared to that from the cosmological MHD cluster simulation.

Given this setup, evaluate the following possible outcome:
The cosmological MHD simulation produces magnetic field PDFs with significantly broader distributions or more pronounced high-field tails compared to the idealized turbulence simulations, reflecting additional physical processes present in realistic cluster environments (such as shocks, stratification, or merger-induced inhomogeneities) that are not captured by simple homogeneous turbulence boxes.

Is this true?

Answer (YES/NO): NO